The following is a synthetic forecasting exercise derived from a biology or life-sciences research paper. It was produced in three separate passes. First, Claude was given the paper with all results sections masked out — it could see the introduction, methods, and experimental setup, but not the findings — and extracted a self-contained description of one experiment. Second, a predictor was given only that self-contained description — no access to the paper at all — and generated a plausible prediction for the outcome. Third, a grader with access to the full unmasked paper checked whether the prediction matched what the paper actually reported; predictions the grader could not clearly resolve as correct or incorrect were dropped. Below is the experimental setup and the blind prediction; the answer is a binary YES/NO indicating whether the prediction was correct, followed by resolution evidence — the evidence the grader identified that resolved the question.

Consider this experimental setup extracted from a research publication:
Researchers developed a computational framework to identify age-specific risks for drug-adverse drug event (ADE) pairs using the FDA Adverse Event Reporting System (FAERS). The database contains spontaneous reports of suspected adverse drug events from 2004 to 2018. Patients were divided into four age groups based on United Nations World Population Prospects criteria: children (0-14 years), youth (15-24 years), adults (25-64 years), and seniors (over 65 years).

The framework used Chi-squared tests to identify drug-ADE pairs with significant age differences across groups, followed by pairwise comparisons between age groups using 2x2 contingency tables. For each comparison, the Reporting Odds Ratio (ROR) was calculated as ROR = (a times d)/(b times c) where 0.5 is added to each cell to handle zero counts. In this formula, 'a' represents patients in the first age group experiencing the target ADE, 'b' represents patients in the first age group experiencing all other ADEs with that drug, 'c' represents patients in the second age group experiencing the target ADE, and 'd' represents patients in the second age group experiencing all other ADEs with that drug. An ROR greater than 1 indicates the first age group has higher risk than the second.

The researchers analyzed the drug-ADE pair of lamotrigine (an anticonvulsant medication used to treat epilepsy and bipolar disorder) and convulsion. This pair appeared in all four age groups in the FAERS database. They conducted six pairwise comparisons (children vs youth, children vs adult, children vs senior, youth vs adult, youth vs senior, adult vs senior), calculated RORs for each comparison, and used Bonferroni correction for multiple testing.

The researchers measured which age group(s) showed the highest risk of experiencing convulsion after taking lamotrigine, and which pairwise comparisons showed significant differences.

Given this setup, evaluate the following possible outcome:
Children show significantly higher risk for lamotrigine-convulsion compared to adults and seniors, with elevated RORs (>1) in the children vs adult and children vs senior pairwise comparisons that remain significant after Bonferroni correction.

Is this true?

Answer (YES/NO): YES